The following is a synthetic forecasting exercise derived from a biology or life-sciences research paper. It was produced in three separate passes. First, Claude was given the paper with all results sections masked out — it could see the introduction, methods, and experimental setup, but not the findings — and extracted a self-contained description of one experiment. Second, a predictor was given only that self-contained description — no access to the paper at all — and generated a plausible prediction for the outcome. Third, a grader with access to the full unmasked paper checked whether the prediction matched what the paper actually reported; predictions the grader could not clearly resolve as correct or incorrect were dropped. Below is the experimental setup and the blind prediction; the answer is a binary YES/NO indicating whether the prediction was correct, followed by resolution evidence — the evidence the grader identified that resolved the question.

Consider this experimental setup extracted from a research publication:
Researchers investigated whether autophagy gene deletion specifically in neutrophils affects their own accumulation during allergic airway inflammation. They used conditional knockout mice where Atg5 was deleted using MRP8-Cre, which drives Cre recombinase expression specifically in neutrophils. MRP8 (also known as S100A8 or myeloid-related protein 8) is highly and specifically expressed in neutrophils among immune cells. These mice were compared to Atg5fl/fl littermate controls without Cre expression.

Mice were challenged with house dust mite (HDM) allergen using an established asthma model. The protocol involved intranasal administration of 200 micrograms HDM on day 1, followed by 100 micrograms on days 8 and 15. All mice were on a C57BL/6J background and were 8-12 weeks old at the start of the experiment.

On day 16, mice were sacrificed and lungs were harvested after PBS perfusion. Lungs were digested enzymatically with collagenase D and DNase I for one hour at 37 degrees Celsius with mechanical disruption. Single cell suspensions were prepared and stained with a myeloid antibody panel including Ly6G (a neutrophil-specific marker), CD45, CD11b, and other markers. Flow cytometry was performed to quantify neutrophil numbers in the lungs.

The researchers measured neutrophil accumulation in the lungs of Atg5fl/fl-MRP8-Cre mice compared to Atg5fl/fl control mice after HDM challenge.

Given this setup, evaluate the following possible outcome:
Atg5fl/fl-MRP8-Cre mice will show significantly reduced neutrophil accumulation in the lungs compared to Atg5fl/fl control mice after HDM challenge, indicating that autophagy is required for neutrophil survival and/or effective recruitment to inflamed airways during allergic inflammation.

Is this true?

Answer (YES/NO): NO